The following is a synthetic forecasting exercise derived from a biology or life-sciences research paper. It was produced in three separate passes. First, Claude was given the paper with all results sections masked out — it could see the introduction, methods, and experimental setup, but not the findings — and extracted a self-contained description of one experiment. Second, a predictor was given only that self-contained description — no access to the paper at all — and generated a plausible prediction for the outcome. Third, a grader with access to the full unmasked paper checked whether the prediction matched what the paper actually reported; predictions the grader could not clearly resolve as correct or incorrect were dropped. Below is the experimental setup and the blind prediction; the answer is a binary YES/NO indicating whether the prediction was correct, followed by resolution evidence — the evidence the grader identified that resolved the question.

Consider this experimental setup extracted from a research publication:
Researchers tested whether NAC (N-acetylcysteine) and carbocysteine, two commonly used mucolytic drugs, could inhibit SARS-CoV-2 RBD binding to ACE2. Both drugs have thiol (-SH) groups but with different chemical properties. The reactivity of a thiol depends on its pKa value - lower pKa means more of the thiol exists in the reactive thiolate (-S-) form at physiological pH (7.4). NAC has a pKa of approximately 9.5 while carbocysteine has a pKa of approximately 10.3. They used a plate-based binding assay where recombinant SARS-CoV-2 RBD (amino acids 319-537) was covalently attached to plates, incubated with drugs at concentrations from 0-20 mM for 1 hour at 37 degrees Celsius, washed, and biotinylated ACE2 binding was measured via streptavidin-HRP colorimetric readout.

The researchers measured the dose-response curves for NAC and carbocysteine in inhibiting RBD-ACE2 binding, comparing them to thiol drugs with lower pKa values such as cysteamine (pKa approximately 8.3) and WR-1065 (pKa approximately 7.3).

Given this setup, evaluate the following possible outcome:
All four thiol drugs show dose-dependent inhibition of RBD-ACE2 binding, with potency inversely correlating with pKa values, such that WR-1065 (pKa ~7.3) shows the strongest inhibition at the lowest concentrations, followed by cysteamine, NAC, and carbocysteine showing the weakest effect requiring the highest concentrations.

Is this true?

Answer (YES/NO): NO